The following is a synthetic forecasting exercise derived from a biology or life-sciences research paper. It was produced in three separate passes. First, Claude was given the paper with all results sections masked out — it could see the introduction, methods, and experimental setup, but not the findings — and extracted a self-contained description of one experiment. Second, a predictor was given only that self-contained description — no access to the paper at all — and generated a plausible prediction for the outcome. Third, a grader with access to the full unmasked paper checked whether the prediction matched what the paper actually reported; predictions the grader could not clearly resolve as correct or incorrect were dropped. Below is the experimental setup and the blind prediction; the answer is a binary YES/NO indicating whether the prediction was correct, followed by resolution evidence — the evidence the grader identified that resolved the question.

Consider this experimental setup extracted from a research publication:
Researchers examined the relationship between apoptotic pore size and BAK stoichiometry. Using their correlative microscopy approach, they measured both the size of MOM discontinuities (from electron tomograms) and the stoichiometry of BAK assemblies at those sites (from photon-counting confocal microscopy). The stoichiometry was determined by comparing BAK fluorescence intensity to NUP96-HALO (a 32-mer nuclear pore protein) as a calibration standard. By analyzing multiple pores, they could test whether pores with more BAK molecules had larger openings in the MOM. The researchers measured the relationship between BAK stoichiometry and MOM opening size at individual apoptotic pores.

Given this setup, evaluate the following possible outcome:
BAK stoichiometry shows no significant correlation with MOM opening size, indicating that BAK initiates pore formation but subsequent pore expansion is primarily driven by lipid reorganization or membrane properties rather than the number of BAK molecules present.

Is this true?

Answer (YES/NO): YES